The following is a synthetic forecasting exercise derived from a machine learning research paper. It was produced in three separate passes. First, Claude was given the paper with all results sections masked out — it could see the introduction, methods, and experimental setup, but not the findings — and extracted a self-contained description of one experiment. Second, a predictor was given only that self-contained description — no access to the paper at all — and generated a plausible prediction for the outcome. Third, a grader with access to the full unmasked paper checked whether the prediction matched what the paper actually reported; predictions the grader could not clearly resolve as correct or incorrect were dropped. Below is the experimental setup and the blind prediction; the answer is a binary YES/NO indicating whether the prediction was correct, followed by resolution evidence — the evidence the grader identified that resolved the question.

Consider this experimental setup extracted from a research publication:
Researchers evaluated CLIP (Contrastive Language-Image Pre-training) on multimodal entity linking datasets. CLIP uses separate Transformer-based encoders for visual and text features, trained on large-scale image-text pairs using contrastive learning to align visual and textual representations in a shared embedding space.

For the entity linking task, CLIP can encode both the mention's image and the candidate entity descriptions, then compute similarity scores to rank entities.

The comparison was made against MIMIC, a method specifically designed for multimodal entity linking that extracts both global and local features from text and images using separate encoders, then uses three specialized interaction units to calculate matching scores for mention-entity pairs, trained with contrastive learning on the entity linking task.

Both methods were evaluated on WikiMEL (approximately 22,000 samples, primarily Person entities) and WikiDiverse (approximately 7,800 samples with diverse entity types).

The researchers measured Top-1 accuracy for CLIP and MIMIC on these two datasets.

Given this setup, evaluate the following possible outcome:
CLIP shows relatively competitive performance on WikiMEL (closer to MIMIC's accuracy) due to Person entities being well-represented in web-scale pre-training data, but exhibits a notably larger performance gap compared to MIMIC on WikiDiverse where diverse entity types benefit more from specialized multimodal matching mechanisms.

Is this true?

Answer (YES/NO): NO